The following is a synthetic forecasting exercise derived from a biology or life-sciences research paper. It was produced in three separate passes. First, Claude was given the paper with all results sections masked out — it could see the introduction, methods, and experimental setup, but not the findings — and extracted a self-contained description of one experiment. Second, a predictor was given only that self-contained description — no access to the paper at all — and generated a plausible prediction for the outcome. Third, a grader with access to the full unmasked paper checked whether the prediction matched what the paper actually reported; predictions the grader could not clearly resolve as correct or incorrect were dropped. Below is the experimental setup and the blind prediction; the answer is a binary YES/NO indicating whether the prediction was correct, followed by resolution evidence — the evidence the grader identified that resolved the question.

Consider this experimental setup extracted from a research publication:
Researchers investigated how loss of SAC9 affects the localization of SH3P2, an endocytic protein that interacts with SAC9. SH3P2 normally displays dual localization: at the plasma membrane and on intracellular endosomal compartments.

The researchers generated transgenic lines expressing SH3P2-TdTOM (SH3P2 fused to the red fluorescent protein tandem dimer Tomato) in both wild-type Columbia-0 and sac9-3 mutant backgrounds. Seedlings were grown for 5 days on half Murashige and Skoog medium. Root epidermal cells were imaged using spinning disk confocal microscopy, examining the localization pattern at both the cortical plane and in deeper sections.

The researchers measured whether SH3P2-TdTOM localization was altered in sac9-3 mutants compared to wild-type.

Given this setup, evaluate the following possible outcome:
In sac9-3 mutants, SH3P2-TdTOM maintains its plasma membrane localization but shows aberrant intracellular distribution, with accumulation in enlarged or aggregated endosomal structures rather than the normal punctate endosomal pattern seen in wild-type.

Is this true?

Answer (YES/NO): NO